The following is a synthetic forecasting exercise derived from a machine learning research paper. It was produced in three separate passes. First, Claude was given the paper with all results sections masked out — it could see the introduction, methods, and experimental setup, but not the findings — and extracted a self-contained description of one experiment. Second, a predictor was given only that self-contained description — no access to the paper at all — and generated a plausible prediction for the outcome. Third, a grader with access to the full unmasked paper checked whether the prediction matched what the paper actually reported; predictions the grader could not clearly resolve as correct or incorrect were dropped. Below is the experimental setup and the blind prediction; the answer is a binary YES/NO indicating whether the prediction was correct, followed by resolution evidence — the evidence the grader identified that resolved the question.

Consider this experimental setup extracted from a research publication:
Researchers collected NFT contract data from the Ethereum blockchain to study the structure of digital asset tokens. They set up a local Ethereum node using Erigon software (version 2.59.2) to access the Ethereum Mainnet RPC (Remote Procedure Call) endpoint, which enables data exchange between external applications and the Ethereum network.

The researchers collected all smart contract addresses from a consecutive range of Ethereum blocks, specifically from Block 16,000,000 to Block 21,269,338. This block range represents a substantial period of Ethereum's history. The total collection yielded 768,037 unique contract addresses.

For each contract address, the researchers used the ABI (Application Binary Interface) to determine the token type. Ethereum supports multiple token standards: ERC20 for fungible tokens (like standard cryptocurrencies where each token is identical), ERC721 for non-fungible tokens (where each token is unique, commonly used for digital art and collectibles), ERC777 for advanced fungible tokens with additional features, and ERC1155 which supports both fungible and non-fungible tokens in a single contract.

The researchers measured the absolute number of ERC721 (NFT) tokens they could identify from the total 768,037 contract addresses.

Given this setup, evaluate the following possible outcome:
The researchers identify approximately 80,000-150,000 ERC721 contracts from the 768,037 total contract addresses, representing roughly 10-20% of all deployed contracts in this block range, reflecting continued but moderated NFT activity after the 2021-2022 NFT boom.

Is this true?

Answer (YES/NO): NO